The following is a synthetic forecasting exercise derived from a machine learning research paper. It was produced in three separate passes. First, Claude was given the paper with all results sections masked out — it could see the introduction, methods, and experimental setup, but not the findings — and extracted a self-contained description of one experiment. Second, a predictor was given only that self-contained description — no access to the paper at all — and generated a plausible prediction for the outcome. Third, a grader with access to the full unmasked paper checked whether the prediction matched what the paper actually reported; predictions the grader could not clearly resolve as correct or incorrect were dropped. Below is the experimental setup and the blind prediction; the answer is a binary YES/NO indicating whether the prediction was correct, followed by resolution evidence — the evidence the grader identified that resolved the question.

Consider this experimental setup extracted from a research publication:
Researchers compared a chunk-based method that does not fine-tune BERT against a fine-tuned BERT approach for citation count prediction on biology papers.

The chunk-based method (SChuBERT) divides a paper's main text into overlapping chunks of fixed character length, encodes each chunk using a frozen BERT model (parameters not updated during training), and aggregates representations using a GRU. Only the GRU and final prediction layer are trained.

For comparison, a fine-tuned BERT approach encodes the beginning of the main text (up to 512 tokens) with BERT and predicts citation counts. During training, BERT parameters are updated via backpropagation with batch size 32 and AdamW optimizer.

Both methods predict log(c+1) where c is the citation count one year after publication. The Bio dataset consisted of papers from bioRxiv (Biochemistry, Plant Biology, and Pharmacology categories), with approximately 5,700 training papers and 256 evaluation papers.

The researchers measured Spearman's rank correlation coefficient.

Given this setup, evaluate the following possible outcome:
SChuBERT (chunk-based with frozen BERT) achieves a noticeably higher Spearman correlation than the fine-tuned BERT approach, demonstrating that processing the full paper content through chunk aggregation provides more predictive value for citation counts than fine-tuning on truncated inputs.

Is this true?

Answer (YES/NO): NO